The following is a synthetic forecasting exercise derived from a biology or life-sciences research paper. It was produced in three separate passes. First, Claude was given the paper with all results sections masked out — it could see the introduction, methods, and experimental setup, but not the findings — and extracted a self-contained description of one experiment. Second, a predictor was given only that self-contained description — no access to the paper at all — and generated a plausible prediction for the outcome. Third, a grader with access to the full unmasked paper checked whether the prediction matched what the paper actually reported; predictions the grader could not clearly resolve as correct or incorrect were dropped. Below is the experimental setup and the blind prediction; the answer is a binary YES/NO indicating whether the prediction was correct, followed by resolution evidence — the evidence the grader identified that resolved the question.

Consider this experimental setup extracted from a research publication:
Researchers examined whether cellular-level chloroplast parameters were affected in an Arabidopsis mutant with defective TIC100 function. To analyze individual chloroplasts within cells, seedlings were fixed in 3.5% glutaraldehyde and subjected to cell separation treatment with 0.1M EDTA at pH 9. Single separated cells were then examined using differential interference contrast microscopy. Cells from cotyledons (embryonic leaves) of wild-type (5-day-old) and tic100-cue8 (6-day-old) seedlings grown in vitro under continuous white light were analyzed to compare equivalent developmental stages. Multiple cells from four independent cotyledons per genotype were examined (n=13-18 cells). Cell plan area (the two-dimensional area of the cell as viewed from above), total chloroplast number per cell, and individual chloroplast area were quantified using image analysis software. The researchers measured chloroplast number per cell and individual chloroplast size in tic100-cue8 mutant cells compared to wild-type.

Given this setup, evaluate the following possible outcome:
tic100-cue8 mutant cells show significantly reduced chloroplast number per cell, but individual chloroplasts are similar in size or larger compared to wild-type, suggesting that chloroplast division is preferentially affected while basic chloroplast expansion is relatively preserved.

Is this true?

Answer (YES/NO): NO